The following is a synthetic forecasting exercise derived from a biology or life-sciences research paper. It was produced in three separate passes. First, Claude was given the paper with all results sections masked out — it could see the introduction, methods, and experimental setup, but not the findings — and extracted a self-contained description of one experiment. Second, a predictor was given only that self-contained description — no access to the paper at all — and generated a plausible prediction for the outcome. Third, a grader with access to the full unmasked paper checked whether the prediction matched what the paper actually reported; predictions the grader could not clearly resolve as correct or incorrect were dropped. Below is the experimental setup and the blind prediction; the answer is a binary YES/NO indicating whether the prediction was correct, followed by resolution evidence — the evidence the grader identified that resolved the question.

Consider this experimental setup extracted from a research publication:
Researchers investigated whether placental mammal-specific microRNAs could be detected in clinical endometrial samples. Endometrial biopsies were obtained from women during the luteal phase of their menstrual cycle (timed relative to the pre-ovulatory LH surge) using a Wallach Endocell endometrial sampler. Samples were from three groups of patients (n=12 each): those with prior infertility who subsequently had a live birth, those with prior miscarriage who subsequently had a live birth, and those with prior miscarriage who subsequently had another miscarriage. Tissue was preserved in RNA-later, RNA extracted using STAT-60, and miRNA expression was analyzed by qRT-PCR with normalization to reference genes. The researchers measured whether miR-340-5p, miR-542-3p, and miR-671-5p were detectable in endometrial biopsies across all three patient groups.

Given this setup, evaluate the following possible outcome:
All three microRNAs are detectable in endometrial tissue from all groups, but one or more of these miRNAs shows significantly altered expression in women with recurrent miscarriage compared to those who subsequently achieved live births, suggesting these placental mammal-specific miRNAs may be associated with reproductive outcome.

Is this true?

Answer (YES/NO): YES